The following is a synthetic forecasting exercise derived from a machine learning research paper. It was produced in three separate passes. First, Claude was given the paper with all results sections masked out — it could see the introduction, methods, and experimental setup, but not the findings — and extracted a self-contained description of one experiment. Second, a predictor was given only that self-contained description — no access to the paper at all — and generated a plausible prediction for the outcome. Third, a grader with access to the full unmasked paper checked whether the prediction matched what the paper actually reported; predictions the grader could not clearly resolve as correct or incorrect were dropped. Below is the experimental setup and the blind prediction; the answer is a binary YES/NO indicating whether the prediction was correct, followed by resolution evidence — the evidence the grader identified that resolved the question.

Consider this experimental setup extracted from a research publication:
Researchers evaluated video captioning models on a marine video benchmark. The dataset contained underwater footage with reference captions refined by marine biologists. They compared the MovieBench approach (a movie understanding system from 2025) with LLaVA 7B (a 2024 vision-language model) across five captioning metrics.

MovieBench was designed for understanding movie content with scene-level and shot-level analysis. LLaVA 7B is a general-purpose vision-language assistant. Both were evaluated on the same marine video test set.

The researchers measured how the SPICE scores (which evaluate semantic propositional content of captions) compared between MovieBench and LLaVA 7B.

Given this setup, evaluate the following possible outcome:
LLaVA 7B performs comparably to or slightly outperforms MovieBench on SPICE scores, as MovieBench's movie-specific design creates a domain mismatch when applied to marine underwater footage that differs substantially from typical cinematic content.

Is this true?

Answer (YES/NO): NO